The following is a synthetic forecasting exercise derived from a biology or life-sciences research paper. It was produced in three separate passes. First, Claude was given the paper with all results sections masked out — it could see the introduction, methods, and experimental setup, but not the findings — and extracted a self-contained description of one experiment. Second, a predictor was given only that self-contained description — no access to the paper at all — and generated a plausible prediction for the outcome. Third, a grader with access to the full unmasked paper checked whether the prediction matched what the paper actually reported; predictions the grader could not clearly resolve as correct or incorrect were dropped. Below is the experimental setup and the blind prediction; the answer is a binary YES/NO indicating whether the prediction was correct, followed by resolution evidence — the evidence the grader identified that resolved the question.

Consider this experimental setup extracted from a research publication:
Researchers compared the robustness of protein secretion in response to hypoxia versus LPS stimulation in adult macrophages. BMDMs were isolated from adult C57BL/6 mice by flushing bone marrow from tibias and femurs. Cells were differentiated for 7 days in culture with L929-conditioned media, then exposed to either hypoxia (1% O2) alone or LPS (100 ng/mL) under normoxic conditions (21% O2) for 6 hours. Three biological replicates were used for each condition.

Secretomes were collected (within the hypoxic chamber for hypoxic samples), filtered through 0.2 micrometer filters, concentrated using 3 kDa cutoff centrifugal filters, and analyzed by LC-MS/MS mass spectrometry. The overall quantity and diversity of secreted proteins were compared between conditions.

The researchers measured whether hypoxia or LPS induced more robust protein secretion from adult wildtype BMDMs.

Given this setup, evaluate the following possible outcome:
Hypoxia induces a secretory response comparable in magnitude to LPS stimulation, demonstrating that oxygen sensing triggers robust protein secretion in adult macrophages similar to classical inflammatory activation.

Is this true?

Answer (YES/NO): NO